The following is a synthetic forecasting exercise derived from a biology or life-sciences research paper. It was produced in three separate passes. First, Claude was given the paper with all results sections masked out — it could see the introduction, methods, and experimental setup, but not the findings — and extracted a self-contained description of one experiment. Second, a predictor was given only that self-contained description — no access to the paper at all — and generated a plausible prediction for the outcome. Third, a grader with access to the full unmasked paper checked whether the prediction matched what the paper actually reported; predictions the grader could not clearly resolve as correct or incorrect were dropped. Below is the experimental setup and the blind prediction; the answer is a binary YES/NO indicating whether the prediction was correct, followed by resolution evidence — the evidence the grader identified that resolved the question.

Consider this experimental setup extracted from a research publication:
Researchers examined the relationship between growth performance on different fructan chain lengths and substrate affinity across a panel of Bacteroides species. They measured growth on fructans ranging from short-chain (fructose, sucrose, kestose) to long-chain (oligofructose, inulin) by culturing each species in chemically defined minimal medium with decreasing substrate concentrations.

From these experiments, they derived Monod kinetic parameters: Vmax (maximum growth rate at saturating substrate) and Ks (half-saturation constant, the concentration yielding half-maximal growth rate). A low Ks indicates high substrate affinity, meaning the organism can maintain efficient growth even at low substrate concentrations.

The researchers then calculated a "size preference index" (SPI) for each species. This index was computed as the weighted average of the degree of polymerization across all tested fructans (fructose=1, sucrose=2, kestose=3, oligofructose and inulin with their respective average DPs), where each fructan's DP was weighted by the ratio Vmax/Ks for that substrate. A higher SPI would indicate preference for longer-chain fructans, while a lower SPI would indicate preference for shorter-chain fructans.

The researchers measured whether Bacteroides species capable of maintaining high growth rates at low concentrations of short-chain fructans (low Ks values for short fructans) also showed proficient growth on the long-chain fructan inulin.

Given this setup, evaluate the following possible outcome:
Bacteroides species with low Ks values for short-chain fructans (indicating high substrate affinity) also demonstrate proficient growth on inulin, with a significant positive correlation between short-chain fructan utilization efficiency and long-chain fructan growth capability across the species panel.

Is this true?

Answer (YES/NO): NO